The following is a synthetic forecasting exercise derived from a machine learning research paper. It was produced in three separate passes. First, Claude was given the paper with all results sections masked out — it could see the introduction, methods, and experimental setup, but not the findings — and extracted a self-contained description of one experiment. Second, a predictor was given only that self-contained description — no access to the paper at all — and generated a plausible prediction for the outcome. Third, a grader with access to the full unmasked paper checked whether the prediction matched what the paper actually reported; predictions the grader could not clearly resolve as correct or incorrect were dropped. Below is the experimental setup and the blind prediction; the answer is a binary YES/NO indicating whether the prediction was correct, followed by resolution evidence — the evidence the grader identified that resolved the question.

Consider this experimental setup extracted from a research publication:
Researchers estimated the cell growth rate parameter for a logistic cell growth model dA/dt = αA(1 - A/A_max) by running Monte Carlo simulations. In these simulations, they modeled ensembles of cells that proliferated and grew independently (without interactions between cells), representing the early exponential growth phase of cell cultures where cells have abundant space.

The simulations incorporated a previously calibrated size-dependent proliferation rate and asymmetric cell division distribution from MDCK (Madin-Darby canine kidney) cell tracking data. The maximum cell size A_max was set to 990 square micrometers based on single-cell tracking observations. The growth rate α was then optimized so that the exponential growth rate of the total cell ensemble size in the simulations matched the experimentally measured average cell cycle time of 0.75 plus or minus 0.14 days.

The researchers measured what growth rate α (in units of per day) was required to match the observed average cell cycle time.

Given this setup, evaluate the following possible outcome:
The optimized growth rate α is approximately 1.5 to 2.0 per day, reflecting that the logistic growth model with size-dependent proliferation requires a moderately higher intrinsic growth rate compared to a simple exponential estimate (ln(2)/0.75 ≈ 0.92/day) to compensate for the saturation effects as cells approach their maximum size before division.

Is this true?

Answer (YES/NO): NO